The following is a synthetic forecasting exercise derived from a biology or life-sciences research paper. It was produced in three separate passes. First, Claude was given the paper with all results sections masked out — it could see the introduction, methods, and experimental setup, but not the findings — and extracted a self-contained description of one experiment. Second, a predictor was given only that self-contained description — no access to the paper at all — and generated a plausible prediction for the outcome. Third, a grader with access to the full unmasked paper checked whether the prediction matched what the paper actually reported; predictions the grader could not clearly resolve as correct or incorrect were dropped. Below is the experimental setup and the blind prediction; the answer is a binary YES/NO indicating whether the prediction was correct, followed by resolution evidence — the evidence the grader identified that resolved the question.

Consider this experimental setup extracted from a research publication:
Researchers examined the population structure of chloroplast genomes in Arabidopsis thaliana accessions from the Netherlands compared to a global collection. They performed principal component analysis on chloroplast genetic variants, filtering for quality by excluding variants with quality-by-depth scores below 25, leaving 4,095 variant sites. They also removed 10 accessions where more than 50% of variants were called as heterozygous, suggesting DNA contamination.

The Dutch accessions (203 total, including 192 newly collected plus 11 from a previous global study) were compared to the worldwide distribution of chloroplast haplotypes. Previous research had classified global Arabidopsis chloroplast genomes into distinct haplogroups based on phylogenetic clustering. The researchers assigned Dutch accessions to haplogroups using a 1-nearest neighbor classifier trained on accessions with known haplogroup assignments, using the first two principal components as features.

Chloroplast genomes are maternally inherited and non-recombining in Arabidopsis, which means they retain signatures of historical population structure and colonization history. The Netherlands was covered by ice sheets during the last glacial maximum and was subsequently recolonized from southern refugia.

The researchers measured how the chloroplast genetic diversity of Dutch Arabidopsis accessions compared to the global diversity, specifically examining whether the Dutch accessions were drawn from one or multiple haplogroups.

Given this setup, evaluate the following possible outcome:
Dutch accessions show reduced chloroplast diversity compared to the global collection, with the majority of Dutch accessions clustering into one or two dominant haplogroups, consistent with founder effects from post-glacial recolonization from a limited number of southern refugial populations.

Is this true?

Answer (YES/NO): NO